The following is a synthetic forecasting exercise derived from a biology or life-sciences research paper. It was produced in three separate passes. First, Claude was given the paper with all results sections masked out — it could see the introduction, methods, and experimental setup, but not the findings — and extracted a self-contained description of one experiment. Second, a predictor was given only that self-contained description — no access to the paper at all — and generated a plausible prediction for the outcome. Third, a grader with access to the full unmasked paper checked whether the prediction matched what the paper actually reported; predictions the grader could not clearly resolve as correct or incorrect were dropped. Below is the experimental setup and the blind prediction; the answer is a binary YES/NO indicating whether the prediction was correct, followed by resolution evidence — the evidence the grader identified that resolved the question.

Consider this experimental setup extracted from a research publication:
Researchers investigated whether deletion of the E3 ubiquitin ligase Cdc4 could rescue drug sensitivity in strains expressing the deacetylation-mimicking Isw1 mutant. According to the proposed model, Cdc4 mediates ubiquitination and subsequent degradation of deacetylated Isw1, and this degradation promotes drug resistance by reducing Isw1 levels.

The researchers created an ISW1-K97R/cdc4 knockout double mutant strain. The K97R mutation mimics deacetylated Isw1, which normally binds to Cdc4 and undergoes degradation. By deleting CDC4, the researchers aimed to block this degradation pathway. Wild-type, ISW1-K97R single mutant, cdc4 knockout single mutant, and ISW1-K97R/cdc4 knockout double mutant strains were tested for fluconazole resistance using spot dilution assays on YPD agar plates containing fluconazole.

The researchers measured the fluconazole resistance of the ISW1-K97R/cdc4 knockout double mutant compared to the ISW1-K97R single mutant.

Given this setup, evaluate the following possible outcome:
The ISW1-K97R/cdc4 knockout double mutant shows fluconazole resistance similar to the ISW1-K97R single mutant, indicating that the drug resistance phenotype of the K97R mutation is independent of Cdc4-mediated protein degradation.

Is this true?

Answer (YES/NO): NO